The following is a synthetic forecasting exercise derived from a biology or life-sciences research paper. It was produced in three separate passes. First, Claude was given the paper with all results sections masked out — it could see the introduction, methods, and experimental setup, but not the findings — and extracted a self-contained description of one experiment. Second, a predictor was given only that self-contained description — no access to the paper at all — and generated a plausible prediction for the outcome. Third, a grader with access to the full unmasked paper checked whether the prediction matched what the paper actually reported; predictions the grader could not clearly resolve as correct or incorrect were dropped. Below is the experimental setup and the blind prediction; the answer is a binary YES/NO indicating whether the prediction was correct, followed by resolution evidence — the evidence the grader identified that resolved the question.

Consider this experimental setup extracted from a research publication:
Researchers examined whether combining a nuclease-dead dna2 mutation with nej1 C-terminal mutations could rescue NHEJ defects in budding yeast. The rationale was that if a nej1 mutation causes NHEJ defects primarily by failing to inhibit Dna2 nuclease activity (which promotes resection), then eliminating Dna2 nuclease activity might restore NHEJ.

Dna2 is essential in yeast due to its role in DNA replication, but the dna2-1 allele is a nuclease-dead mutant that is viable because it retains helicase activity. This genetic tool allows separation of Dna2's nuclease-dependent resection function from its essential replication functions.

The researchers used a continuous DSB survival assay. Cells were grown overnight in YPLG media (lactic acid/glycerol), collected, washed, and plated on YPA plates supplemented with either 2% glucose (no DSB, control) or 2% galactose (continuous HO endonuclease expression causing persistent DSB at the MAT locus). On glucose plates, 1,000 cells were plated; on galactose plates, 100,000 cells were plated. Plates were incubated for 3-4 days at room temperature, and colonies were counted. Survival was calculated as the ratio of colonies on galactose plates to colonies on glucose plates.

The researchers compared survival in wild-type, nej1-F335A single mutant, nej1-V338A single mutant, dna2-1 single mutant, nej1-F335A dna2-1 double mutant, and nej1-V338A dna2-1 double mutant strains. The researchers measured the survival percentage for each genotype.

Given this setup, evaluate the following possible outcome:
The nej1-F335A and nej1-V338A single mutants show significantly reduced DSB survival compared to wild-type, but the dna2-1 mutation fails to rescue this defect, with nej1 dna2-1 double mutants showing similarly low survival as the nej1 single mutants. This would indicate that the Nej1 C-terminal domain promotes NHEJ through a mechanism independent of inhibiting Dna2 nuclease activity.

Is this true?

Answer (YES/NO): NO